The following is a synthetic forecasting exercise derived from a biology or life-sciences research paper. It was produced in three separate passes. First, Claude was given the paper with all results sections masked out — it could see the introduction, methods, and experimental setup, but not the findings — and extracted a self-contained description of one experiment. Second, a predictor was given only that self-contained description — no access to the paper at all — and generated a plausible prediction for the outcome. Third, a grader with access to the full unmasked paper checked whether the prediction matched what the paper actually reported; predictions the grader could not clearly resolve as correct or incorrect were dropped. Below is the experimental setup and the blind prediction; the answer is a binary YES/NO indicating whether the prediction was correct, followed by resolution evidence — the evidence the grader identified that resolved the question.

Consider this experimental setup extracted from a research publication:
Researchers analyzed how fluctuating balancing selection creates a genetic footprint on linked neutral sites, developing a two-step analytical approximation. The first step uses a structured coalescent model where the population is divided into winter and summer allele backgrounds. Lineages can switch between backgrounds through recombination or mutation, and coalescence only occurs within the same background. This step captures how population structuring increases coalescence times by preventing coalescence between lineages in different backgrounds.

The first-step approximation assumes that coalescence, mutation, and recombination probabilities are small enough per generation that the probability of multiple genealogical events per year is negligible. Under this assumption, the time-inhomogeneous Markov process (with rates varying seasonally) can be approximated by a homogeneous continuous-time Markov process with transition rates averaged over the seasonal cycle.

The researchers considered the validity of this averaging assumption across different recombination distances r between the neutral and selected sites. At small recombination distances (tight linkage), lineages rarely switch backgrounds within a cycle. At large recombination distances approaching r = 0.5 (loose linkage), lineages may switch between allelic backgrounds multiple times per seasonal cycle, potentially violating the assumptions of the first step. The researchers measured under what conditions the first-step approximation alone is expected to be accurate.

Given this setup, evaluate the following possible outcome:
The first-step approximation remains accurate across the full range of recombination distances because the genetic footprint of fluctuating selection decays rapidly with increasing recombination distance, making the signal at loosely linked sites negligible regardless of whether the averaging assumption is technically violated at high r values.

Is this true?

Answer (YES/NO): NO